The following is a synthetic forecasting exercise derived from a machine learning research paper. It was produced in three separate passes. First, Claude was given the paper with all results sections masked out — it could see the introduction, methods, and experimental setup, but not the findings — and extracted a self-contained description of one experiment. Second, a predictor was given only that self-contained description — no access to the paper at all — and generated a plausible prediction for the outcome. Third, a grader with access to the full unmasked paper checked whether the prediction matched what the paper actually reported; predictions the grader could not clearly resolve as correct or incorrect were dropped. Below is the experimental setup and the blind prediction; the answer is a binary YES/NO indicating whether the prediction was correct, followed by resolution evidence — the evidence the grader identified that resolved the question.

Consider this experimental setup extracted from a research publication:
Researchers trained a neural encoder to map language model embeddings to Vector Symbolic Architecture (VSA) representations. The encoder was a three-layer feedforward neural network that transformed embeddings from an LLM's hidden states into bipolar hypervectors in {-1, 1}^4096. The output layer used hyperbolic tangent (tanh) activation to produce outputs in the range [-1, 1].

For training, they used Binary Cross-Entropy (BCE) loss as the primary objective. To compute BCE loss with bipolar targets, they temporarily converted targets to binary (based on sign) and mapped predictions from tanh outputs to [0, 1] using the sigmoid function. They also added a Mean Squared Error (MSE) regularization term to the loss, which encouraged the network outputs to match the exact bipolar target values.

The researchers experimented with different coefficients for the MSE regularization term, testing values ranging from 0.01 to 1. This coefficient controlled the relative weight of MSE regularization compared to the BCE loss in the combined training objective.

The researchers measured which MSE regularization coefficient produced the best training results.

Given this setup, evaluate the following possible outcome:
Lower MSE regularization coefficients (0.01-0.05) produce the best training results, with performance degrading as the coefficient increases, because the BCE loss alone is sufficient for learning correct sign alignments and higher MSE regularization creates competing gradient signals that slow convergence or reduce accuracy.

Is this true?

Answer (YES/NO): NO